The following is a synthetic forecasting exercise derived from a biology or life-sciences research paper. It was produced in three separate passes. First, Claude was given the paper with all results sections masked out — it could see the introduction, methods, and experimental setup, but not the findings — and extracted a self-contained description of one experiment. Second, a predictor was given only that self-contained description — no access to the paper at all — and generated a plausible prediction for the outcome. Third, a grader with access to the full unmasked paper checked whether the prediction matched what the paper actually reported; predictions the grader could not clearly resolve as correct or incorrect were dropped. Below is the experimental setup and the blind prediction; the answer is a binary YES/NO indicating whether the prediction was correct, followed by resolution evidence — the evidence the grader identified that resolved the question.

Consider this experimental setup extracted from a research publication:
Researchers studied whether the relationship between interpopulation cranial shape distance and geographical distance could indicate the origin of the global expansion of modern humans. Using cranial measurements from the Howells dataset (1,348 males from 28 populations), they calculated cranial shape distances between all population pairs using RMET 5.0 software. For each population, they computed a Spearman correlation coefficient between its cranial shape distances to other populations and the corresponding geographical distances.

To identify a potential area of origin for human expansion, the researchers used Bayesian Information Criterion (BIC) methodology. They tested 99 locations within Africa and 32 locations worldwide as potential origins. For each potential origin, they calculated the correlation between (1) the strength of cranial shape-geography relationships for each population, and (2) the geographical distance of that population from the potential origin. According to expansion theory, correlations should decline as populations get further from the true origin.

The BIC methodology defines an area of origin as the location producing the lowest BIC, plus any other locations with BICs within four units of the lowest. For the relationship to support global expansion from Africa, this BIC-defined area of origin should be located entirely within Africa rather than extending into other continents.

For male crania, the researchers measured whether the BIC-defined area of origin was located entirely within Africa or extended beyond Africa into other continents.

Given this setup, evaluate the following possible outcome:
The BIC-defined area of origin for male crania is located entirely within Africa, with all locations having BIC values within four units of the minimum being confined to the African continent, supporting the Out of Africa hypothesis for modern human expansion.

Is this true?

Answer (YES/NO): NO